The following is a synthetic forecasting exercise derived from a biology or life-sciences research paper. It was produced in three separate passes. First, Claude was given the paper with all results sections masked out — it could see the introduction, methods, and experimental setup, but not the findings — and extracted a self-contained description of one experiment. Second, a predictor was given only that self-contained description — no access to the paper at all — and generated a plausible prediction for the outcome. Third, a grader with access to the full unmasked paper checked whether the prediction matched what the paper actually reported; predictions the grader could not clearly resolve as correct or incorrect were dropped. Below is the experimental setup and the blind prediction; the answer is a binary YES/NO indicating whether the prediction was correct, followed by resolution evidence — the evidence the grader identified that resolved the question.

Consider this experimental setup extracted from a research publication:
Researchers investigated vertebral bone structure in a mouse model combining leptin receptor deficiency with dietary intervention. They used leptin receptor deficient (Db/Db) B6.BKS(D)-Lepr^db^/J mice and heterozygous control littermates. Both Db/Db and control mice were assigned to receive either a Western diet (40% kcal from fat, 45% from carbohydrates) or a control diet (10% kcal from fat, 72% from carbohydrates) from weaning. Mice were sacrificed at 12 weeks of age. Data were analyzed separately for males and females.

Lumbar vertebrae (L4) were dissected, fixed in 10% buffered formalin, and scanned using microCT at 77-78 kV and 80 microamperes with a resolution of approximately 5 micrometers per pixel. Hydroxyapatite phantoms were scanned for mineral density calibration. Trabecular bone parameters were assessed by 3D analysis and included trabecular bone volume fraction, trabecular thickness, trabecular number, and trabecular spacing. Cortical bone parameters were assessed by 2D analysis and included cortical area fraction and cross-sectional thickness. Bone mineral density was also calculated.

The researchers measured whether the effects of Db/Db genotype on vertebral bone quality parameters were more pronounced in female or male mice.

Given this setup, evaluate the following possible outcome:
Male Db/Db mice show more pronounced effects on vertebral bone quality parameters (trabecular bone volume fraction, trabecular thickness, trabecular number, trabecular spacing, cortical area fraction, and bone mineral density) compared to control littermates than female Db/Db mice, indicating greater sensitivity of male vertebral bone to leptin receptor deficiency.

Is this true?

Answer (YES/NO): NO